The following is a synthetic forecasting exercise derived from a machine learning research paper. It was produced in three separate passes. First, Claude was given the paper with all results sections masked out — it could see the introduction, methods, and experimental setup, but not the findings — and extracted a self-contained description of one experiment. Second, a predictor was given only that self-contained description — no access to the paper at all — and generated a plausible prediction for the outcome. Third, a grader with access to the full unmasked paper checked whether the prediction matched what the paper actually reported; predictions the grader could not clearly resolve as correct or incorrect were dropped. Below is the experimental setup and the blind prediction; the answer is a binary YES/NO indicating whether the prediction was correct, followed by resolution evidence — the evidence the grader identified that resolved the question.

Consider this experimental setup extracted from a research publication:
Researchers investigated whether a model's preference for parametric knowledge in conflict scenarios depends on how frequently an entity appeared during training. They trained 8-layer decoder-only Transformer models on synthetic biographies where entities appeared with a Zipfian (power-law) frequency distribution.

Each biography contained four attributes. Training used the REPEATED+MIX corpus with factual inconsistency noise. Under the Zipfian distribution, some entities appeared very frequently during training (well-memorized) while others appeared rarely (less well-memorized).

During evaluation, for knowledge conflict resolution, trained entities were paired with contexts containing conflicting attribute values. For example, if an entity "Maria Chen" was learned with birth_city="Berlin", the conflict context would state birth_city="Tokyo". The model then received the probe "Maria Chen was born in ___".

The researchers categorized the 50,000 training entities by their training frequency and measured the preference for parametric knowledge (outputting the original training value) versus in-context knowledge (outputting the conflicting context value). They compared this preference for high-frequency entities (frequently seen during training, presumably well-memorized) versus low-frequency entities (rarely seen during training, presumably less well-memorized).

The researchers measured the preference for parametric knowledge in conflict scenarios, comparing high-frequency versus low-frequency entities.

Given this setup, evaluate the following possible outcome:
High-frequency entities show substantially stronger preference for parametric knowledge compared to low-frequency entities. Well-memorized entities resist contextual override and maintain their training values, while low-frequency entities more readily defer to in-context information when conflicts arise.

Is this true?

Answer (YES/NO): YES